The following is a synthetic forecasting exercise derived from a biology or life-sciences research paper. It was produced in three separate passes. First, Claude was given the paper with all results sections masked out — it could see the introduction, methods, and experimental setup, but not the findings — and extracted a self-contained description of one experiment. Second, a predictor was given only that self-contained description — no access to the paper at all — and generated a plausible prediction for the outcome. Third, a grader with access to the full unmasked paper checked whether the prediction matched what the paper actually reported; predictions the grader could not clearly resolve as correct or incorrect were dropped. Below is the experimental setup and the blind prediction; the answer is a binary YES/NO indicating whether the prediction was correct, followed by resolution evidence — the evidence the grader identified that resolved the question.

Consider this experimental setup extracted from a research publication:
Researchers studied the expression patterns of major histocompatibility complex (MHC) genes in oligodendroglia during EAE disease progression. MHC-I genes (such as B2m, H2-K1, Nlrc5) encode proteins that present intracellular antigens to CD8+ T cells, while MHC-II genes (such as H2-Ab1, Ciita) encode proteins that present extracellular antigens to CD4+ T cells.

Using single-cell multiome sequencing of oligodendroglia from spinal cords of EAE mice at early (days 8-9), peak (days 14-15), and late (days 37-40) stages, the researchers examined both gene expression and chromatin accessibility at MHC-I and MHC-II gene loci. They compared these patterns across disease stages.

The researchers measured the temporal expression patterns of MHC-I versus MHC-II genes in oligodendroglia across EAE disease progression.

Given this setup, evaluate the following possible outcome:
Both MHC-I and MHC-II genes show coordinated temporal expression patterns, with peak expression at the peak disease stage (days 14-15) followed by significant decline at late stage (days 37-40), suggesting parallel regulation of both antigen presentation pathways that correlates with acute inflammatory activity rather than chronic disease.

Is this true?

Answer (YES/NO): NO